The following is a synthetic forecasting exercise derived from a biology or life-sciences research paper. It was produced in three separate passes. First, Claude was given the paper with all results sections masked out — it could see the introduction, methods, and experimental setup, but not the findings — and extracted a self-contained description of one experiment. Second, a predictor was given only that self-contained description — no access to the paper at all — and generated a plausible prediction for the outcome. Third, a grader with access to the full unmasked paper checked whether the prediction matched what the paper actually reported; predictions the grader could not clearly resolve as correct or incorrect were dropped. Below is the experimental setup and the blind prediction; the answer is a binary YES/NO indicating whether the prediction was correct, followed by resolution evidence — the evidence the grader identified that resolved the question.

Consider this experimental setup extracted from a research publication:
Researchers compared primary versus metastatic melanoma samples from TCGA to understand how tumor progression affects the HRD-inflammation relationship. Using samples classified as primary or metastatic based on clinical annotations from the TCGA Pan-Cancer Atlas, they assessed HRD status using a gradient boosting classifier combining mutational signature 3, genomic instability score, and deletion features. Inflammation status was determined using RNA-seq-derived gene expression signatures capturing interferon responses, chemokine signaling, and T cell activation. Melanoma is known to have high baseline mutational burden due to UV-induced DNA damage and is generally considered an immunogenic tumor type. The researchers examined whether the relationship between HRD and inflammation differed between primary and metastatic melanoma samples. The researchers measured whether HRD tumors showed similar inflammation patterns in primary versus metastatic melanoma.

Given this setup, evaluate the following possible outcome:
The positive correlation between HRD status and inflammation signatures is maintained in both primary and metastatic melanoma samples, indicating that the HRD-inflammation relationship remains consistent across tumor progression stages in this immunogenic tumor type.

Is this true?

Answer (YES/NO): NO